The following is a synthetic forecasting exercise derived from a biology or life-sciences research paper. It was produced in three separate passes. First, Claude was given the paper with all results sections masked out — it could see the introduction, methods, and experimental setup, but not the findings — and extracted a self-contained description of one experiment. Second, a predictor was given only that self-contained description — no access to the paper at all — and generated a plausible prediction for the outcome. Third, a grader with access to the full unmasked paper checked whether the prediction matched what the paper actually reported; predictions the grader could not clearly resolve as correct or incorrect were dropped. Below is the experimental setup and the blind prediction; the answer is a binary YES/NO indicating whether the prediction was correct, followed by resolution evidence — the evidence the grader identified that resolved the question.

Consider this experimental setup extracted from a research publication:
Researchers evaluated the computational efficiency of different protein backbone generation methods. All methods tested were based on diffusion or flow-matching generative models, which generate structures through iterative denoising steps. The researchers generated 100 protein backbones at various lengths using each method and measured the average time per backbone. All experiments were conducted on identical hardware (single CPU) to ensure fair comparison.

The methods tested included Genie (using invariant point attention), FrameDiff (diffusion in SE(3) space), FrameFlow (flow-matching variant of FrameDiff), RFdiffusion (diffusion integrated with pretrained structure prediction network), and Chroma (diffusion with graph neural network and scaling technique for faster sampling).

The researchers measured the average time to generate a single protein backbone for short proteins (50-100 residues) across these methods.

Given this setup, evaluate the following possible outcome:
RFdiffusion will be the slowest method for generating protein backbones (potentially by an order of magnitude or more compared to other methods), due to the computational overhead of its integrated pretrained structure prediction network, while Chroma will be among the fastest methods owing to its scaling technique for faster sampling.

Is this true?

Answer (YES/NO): NO